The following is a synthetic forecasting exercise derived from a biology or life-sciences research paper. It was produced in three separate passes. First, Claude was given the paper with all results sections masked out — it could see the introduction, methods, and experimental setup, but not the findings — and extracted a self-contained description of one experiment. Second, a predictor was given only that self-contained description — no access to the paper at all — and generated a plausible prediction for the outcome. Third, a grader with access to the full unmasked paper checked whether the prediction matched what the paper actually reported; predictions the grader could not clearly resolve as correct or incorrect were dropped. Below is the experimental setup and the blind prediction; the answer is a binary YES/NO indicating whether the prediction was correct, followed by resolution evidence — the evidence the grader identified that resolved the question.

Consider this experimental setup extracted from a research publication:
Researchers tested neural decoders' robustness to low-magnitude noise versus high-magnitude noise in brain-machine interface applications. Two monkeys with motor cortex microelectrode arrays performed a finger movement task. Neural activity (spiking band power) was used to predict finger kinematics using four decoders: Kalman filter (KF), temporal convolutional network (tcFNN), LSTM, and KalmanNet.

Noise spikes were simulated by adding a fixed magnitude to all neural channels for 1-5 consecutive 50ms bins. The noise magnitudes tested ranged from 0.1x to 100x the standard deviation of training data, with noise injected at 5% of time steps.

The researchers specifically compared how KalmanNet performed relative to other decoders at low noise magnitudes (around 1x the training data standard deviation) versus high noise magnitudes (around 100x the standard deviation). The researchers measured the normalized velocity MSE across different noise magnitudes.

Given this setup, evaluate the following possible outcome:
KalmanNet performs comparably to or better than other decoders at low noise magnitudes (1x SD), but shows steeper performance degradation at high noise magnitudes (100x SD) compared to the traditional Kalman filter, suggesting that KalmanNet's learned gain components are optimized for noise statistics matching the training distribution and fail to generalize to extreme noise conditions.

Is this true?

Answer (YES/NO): YES